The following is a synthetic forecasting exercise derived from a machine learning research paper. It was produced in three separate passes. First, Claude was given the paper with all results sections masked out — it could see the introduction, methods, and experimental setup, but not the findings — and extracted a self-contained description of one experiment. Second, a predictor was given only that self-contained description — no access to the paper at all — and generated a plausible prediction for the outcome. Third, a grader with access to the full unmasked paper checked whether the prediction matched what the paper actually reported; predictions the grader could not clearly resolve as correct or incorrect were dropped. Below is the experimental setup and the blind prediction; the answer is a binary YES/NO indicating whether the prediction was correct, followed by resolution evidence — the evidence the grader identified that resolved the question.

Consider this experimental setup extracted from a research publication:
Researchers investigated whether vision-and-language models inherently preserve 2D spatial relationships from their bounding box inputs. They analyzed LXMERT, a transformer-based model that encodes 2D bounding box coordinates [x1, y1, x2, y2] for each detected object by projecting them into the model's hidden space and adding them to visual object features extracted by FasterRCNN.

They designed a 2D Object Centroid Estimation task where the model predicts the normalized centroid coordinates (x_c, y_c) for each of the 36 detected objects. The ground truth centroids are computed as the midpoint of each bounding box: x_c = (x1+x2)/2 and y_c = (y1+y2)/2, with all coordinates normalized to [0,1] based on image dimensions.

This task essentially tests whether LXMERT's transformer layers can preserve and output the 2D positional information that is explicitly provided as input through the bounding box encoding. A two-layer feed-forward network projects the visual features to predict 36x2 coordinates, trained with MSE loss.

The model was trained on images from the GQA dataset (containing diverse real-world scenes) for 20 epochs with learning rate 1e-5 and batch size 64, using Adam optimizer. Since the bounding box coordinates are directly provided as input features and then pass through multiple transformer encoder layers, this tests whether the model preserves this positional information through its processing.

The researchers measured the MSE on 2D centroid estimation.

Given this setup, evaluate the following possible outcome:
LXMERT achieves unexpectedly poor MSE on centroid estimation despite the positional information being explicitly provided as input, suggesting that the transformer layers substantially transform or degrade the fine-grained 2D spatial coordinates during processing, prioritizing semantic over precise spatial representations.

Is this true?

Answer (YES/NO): NO